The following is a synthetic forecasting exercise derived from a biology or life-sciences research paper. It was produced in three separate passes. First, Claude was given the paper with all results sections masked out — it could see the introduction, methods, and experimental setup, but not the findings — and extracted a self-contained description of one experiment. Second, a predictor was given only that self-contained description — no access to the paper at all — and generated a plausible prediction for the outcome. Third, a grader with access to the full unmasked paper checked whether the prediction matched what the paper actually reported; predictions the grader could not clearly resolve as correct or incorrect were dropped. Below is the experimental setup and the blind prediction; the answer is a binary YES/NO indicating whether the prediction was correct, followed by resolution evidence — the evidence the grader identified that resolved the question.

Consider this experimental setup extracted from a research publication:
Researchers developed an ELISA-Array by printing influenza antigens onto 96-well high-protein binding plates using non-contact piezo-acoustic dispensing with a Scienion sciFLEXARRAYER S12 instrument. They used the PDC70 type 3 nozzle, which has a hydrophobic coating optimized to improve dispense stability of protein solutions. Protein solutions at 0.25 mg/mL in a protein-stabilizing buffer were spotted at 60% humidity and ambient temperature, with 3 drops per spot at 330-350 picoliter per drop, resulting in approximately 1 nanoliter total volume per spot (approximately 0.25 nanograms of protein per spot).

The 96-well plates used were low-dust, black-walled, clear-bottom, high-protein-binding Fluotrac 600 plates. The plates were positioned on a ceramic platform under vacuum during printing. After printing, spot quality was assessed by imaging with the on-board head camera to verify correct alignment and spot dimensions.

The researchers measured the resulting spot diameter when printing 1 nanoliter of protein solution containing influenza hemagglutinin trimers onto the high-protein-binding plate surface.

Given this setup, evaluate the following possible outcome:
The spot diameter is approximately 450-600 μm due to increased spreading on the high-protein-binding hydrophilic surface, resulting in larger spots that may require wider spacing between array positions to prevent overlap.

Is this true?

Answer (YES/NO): NO